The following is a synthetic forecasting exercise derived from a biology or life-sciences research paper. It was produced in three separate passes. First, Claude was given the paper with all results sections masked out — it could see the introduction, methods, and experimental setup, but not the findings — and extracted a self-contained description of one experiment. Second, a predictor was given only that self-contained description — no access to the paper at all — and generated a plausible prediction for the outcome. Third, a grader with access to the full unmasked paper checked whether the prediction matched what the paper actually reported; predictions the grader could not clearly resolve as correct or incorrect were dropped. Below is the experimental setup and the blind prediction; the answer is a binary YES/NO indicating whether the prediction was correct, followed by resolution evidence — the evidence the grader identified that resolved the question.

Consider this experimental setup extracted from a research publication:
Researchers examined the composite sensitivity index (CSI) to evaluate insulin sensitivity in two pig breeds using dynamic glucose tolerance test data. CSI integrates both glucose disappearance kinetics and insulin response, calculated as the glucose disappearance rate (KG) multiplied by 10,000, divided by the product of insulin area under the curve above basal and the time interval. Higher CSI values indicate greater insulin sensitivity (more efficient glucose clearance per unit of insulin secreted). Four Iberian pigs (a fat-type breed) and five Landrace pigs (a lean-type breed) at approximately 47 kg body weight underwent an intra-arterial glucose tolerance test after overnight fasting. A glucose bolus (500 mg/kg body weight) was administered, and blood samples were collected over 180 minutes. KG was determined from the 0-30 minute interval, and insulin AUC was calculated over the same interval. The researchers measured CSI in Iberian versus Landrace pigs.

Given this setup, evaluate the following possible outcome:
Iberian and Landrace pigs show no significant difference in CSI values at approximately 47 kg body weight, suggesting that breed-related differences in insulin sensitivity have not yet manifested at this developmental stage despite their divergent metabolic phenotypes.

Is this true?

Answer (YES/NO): YES